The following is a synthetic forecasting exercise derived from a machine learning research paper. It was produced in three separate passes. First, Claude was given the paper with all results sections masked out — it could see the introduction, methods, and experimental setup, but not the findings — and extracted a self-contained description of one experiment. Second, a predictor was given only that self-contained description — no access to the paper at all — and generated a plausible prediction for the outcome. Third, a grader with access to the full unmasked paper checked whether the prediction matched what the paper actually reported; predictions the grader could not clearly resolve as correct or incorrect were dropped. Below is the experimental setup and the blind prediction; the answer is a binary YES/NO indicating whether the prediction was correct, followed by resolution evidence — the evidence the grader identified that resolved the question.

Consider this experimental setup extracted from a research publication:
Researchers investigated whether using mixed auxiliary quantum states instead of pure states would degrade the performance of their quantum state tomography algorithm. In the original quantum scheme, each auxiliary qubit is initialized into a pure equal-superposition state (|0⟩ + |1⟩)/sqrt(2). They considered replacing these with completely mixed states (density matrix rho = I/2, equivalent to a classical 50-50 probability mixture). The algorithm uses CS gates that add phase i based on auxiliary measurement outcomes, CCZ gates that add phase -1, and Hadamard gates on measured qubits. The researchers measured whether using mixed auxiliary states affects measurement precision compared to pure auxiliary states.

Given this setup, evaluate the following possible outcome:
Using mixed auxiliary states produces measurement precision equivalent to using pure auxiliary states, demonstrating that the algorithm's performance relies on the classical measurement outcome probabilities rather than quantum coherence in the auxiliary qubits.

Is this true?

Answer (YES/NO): YES